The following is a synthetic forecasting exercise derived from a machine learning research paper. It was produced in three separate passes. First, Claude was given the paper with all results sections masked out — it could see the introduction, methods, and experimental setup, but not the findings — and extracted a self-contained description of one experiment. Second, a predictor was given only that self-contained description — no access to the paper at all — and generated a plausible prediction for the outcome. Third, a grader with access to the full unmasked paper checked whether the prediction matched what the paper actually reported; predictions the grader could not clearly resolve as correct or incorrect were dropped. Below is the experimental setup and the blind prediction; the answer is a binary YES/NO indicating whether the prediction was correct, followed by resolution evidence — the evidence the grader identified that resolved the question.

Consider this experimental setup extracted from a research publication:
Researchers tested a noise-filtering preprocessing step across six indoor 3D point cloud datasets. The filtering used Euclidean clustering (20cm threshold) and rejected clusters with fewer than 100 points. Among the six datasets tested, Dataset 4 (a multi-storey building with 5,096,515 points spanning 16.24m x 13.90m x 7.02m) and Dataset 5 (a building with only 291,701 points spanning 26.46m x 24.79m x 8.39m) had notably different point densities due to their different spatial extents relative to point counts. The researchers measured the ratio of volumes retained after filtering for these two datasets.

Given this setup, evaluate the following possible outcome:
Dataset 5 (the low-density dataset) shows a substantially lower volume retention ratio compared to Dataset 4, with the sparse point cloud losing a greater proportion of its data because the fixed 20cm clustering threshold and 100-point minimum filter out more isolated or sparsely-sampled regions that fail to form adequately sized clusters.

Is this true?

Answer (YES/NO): YES